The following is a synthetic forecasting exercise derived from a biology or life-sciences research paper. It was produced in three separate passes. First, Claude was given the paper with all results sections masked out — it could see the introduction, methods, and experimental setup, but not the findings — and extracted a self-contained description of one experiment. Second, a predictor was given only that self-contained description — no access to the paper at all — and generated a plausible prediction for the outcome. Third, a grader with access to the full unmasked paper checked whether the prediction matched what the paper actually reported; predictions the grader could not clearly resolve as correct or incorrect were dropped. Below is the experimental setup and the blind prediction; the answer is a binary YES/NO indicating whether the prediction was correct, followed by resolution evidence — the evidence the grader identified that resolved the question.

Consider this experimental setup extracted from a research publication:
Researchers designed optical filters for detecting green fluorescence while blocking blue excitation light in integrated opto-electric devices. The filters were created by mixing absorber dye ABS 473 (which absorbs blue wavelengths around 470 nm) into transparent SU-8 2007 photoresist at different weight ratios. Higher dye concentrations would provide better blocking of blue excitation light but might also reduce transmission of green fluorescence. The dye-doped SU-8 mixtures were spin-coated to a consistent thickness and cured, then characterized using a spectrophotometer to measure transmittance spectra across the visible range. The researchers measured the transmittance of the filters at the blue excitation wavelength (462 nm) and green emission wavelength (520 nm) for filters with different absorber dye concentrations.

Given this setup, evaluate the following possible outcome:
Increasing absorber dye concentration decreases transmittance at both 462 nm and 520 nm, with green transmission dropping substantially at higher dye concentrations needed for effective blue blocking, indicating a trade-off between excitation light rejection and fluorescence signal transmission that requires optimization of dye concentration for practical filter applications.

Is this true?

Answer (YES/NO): YES